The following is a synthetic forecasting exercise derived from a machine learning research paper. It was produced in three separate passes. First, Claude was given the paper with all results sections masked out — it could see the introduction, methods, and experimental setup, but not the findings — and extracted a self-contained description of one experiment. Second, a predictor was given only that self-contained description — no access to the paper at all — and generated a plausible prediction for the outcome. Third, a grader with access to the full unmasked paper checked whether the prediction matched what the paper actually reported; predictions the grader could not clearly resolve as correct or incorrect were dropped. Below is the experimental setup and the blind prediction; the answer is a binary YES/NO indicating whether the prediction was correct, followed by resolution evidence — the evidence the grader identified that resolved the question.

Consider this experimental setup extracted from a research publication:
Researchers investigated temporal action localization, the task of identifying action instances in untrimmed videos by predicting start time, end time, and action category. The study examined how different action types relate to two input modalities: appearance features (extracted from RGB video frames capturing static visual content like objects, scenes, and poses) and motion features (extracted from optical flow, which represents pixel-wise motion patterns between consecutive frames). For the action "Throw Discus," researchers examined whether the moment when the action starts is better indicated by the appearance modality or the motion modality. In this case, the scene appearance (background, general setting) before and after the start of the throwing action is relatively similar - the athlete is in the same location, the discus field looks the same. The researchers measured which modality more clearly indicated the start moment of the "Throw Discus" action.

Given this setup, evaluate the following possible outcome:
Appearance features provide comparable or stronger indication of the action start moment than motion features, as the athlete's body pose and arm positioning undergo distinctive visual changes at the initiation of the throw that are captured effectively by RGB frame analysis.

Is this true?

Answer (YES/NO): NO